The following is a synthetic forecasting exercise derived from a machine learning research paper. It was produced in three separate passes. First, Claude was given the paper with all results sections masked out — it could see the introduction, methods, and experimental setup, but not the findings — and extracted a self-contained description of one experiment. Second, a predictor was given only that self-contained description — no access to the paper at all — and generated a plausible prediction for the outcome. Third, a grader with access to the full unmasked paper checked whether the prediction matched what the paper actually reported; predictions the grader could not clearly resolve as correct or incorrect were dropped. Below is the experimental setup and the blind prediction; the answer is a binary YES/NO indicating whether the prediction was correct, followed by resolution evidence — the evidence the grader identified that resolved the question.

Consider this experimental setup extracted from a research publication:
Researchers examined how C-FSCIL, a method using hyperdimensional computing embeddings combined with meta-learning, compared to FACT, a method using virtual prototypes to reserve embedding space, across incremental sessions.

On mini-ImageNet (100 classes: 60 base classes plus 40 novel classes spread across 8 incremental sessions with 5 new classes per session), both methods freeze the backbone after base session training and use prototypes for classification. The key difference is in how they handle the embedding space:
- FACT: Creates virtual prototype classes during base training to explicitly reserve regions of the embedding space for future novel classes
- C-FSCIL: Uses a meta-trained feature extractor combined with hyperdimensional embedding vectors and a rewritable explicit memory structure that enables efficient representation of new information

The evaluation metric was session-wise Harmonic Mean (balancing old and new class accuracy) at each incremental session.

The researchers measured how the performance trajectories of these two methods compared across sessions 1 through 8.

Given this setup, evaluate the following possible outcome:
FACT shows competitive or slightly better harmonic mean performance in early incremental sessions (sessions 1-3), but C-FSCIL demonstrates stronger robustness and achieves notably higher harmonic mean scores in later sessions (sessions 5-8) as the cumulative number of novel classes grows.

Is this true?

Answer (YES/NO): NO